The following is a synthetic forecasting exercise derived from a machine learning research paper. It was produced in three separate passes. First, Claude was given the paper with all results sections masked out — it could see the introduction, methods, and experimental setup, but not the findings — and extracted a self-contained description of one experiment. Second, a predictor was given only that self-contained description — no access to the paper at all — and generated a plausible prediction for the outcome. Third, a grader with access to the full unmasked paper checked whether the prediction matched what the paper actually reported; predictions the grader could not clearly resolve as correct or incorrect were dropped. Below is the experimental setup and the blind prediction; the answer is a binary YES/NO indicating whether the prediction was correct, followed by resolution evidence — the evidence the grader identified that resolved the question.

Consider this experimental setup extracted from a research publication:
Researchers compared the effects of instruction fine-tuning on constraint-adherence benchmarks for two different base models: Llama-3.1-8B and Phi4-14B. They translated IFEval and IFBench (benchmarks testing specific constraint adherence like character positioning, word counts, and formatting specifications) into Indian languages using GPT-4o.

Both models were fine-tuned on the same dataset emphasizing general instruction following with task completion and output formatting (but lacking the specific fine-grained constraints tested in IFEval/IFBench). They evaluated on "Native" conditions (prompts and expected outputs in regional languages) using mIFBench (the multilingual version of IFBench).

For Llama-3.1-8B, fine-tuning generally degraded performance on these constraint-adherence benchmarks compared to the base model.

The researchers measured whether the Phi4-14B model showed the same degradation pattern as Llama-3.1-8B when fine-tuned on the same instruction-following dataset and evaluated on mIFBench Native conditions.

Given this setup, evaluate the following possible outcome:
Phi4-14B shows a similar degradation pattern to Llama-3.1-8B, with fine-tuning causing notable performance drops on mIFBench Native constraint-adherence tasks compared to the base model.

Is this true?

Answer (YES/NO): NO